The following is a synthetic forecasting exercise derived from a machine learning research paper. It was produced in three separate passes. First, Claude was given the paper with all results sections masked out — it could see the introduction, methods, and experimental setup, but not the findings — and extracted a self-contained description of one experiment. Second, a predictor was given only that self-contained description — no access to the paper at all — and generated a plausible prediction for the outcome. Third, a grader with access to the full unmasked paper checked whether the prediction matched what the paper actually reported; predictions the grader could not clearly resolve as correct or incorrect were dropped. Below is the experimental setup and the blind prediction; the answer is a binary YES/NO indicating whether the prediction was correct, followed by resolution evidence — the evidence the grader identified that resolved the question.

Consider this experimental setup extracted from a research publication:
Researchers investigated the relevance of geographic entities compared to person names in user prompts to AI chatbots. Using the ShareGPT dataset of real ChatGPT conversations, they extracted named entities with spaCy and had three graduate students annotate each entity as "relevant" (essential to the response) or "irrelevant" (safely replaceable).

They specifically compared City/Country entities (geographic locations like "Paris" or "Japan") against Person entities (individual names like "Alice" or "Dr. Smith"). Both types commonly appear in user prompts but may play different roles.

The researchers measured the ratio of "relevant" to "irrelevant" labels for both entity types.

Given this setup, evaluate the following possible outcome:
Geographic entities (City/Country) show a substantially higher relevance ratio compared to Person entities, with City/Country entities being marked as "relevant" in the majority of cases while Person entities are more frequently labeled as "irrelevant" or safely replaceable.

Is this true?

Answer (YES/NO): YES